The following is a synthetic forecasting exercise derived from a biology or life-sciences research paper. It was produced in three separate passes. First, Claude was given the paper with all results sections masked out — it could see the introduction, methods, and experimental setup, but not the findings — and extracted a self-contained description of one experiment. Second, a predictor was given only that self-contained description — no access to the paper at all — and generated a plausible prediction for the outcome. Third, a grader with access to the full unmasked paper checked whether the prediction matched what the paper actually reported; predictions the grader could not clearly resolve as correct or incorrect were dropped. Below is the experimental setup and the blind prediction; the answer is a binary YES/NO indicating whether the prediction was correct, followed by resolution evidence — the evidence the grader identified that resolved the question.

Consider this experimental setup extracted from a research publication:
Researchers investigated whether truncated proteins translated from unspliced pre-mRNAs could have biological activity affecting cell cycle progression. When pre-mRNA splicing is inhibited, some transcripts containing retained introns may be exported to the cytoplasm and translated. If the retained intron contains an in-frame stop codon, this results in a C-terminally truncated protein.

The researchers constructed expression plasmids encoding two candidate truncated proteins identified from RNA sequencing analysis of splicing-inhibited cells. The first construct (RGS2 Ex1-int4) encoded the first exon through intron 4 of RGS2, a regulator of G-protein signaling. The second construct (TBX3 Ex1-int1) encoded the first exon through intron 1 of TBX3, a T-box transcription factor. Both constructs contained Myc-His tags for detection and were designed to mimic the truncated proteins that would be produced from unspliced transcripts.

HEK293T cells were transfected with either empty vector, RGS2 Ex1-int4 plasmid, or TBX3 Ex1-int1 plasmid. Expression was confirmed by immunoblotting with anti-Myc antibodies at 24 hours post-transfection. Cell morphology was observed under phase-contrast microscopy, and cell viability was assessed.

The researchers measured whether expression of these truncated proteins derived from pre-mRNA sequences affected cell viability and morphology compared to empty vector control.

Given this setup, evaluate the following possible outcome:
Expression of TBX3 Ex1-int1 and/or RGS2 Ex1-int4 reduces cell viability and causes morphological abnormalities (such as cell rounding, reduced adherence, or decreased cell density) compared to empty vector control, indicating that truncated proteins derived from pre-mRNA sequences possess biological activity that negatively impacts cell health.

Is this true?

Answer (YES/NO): NO